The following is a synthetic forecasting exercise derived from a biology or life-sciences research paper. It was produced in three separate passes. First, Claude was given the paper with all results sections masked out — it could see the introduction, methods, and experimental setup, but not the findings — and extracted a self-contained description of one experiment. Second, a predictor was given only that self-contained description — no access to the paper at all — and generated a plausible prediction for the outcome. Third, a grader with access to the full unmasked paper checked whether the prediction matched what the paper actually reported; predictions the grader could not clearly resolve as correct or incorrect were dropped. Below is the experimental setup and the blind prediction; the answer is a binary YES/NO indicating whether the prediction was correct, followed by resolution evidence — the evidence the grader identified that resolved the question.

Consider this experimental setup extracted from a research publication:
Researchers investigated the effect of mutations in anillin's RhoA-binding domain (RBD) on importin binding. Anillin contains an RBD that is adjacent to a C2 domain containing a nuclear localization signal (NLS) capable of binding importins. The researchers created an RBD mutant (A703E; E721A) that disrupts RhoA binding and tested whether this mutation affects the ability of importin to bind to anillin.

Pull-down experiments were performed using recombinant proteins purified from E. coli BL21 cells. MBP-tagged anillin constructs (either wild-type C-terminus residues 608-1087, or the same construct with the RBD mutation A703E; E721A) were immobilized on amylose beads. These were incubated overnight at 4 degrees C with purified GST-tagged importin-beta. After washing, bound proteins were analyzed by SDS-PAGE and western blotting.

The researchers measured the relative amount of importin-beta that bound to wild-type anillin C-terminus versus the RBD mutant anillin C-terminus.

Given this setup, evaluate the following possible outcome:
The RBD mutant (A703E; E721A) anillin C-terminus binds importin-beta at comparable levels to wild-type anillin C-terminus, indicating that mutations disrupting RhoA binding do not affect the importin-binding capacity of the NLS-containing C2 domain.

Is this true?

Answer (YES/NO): NO